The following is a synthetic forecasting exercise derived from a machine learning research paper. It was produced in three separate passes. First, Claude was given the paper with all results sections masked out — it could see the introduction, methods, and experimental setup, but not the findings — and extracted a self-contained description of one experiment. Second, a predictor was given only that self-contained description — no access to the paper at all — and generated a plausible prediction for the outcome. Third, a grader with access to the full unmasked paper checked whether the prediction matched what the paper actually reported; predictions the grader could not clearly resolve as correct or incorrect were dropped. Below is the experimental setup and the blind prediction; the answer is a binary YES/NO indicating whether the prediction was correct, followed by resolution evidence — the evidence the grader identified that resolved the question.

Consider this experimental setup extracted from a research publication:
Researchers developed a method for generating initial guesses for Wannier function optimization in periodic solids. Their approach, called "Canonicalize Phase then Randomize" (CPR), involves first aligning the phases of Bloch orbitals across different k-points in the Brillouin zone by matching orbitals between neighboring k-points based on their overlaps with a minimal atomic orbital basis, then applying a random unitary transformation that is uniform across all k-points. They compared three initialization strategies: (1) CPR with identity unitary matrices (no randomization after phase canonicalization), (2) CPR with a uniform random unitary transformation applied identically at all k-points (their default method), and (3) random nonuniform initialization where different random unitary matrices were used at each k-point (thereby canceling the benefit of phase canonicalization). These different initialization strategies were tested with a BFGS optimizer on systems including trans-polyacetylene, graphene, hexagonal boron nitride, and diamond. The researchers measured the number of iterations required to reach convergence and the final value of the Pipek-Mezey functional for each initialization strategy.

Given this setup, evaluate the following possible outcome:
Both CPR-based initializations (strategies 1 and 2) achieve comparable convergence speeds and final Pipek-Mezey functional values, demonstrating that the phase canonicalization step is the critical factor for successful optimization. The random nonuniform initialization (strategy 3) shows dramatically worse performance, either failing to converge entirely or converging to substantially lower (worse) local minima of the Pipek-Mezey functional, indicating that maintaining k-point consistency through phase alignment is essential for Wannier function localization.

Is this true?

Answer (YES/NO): NO